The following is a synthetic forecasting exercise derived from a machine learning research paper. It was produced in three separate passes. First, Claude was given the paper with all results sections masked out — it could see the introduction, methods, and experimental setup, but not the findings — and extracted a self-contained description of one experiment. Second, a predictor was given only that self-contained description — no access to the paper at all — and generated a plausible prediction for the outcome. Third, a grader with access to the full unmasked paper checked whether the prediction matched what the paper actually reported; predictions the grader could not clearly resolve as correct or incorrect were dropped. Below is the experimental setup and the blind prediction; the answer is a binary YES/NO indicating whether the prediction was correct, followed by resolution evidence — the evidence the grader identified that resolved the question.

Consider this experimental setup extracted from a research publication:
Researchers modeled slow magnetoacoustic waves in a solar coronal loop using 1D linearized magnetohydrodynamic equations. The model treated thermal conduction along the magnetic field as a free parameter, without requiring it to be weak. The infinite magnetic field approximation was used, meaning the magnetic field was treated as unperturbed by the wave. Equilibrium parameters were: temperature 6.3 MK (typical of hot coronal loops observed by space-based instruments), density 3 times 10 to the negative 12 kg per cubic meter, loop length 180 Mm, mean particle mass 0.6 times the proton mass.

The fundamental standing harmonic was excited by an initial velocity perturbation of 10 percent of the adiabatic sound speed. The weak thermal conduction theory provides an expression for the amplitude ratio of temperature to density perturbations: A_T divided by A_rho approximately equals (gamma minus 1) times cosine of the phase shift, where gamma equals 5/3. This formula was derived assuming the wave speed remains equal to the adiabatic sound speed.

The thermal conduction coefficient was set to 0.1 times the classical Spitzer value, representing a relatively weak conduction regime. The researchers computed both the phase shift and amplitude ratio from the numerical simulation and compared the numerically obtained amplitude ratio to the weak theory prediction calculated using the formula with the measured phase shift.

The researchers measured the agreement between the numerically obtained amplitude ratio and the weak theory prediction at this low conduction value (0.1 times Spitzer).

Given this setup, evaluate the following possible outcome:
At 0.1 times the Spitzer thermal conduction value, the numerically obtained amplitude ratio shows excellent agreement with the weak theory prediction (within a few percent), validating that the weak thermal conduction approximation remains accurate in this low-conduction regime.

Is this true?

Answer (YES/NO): YES